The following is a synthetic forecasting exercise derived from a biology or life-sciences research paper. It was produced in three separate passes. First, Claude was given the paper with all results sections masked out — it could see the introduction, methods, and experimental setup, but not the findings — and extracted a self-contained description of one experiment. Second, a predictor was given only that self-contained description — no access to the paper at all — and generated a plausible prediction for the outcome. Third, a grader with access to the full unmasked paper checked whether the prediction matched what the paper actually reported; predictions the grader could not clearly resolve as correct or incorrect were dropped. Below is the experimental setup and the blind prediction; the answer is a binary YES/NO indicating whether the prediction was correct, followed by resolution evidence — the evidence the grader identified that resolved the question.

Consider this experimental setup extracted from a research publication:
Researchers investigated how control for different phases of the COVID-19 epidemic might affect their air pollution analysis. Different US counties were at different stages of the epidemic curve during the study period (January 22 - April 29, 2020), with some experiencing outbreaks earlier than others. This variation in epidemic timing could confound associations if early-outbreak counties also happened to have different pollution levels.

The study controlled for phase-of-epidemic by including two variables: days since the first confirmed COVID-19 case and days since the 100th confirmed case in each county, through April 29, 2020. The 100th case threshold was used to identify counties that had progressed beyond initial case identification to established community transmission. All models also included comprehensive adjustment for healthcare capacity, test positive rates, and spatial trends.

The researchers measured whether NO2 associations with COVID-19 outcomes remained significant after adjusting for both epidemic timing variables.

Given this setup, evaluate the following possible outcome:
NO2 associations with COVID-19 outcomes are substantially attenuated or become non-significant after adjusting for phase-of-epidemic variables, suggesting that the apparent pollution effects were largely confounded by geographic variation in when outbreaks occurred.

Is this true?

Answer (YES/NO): NO